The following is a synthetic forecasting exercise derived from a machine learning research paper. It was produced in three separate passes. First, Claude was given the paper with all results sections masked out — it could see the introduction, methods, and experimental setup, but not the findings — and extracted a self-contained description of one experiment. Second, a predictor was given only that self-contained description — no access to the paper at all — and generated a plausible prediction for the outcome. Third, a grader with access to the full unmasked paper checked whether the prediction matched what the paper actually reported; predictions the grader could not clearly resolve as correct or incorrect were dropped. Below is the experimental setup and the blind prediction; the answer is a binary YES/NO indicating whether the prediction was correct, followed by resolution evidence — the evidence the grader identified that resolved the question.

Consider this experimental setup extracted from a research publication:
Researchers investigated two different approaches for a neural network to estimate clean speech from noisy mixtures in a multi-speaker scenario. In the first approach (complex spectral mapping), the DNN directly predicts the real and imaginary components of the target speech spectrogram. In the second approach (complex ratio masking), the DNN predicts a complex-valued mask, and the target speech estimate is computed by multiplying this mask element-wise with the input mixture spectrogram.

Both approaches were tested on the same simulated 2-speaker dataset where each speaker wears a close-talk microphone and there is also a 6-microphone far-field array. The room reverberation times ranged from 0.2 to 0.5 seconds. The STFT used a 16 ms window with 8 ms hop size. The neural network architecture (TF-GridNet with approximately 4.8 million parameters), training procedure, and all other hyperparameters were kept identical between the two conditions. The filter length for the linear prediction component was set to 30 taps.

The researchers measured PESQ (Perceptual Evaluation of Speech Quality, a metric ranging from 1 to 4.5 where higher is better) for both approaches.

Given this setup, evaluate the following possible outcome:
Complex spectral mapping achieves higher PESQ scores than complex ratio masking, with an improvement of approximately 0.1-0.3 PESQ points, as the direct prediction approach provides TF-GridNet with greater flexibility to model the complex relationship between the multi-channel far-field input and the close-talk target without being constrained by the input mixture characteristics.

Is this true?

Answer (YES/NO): NO